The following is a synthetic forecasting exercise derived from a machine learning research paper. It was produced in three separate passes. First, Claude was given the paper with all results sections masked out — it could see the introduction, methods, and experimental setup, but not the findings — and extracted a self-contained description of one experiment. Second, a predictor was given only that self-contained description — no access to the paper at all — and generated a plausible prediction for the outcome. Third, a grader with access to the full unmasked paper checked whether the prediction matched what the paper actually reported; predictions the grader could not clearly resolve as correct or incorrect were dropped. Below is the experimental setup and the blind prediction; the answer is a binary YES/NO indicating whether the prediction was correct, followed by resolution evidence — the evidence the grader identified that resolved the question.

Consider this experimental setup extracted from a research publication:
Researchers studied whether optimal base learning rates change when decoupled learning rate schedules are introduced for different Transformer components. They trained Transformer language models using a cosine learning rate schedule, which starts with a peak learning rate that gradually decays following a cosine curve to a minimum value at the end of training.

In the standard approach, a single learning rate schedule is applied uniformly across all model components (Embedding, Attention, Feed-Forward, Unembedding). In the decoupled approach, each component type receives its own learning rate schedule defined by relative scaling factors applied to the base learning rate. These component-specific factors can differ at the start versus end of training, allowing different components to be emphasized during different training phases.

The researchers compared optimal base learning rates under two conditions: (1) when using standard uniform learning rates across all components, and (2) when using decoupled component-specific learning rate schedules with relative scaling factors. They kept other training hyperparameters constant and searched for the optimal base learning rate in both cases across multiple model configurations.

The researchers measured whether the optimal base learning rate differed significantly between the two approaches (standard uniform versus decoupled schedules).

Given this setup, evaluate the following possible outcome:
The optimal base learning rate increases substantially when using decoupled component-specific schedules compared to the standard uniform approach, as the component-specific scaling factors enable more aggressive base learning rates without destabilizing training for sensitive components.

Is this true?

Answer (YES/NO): NO